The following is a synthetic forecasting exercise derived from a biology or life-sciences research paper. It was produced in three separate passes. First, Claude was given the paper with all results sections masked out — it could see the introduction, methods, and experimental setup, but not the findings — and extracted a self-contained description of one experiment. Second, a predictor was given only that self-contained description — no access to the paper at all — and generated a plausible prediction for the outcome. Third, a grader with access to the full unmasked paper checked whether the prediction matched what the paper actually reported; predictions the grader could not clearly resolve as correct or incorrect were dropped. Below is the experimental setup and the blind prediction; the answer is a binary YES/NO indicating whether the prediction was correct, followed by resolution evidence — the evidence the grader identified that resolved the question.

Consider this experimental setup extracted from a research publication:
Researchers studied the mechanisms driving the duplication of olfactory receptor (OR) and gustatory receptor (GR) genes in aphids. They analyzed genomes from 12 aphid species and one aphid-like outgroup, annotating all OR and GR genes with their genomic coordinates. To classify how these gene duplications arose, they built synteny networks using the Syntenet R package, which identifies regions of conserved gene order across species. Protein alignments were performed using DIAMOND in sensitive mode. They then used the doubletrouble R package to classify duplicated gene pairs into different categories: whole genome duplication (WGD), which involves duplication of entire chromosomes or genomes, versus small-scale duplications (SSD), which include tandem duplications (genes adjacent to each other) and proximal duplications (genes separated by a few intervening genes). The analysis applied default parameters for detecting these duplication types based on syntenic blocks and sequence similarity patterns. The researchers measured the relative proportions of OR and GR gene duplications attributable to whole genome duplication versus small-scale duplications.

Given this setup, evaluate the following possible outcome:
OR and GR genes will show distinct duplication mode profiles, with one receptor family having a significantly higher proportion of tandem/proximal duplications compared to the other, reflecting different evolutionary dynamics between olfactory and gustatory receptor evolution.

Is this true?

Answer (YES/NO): NO